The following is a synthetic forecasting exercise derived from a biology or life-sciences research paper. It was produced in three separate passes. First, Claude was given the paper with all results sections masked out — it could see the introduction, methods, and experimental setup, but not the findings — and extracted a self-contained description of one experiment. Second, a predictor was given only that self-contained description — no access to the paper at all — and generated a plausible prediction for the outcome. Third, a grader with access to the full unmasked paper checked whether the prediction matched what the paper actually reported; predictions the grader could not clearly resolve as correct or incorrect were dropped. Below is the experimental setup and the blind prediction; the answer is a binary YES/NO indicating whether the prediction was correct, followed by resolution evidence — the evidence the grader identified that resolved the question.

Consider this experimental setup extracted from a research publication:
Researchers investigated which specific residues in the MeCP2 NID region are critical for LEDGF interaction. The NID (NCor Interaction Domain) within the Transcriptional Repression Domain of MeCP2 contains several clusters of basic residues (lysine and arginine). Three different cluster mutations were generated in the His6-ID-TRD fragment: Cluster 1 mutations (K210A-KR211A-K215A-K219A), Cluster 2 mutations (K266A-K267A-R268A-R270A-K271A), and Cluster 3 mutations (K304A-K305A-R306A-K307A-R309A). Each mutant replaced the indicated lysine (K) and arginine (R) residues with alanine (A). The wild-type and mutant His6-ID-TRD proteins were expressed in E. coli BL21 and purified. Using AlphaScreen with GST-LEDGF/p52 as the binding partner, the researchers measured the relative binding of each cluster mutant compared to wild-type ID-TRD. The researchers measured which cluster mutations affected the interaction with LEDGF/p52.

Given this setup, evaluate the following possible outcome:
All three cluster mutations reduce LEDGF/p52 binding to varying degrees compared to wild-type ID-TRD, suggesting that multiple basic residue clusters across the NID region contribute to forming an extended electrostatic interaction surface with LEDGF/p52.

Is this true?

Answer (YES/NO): YES